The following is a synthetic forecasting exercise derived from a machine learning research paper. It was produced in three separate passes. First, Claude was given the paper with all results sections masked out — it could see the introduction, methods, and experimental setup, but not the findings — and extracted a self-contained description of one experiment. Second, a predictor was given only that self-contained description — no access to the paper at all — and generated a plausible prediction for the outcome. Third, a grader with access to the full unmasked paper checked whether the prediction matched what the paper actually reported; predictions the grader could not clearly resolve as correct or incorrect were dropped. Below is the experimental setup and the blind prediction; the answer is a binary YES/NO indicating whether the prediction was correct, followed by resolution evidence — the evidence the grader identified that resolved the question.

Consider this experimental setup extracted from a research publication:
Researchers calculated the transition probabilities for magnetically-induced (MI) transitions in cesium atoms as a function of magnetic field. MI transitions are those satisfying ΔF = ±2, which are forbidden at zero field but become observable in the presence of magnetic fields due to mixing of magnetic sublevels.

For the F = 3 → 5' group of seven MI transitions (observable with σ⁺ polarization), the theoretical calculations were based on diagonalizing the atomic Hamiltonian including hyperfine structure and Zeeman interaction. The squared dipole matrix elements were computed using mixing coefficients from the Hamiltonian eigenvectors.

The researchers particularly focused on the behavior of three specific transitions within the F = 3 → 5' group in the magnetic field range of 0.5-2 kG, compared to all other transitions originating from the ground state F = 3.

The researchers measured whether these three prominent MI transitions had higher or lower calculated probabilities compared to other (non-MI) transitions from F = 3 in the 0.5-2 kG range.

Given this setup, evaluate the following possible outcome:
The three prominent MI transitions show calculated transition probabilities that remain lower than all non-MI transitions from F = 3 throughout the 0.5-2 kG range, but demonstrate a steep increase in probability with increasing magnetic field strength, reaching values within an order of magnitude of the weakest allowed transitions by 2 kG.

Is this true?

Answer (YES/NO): NO